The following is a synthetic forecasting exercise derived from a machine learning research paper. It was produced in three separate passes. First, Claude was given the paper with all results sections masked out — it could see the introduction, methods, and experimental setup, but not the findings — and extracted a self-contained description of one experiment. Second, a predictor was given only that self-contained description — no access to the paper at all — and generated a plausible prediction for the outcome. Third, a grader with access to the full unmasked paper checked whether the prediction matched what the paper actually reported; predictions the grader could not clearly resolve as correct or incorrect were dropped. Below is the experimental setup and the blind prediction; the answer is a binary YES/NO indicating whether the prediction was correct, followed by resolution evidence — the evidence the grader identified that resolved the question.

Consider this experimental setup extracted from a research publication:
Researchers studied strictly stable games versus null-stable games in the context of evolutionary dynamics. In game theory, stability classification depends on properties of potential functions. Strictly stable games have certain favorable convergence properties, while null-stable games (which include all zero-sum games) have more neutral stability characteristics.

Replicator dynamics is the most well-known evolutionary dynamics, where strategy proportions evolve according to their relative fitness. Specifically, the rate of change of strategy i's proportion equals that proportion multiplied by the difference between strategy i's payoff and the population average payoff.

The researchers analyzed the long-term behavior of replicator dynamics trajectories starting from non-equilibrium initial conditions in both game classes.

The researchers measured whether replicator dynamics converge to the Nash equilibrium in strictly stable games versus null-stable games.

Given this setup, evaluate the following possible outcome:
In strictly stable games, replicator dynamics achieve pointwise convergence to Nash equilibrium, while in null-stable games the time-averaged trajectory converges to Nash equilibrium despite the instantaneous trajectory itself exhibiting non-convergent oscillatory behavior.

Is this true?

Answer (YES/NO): YES